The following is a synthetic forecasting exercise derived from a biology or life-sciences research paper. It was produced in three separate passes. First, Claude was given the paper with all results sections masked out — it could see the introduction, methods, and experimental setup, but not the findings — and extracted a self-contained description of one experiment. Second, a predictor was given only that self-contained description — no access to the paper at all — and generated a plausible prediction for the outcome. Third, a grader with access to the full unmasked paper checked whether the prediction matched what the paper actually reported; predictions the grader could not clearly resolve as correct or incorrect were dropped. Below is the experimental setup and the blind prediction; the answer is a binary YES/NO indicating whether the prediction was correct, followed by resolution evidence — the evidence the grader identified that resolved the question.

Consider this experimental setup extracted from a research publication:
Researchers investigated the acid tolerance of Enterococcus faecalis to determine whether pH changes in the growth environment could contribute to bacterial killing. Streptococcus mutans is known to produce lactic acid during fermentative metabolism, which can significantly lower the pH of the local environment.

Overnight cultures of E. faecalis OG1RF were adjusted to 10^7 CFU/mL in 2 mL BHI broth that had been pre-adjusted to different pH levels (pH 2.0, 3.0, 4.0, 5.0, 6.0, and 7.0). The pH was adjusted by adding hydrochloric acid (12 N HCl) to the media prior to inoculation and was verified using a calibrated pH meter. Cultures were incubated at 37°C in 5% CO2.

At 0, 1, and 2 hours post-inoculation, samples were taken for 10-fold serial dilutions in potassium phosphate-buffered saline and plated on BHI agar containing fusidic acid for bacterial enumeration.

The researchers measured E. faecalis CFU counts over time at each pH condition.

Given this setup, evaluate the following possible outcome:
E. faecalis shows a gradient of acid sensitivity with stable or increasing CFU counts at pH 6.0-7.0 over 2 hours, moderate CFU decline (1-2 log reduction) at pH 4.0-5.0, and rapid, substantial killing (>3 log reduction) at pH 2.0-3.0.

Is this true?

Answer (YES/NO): NO